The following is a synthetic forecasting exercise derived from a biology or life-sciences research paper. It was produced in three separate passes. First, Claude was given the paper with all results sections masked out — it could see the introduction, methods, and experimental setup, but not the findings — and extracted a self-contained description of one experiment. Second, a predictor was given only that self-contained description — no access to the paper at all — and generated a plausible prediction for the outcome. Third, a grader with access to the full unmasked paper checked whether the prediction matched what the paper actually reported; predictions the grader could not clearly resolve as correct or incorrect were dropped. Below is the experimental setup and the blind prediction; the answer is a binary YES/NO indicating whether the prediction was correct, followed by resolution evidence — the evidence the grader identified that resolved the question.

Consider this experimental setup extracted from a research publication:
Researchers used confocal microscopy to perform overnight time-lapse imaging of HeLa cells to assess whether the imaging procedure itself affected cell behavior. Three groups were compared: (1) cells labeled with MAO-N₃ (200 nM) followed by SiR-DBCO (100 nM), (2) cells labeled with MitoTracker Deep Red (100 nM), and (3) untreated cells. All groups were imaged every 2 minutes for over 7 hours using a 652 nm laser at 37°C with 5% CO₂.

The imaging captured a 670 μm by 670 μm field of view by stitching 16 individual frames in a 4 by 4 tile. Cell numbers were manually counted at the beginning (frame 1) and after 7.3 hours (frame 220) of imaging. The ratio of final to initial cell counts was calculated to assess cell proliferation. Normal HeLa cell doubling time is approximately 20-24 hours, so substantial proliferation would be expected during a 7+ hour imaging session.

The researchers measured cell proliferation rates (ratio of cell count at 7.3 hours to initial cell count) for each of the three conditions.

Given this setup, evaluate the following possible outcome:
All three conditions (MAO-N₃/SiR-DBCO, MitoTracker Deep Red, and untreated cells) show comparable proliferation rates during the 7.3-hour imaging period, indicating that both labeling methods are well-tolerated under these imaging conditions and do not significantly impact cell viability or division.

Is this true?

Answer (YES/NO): NO